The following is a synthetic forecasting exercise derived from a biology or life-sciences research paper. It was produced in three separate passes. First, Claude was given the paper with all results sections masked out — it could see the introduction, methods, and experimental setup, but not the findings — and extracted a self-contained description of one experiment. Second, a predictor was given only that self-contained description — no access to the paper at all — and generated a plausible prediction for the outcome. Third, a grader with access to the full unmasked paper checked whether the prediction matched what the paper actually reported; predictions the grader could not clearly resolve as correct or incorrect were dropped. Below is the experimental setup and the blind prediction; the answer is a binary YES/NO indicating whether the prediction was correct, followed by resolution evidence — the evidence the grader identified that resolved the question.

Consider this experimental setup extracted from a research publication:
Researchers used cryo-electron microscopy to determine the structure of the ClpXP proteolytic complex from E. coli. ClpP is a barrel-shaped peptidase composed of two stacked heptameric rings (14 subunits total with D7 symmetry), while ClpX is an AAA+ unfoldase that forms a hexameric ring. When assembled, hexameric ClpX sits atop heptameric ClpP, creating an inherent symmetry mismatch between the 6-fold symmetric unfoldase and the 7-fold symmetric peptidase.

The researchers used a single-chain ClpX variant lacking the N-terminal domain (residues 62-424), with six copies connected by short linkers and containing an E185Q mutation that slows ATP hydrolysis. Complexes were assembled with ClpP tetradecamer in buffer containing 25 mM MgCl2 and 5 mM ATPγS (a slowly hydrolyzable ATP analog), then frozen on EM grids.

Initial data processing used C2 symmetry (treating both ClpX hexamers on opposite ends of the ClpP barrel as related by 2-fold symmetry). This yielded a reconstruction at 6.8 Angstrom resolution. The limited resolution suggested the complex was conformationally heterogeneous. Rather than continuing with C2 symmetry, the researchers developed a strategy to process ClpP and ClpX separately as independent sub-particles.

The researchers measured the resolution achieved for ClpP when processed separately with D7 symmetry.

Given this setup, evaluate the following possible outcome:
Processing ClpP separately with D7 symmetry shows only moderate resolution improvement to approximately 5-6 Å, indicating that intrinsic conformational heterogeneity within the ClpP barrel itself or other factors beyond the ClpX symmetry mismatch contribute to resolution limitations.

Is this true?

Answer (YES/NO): NO